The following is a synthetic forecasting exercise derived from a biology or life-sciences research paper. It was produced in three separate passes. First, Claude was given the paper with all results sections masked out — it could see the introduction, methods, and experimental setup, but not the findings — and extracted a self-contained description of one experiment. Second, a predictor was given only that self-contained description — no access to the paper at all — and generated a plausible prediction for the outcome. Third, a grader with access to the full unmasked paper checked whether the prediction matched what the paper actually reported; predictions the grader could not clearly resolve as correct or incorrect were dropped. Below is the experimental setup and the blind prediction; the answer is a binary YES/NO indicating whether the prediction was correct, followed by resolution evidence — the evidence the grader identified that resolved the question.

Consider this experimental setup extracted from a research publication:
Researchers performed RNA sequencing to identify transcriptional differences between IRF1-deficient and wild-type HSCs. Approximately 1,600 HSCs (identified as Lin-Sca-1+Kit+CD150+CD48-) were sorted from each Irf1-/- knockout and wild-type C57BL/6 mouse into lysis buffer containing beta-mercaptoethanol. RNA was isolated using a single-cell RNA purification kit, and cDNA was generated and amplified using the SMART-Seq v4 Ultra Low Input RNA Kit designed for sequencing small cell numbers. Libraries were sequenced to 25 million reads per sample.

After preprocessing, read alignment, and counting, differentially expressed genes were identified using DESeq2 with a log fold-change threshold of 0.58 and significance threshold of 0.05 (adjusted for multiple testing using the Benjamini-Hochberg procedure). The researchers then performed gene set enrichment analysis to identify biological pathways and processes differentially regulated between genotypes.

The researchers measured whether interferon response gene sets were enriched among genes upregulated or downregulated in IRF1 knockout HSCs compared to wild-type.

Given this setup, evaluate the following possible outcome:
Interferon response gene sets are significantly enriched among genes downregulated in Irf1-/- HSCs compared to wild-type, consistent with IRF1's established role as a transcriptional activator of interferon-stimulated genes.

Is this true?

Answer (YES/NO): YES